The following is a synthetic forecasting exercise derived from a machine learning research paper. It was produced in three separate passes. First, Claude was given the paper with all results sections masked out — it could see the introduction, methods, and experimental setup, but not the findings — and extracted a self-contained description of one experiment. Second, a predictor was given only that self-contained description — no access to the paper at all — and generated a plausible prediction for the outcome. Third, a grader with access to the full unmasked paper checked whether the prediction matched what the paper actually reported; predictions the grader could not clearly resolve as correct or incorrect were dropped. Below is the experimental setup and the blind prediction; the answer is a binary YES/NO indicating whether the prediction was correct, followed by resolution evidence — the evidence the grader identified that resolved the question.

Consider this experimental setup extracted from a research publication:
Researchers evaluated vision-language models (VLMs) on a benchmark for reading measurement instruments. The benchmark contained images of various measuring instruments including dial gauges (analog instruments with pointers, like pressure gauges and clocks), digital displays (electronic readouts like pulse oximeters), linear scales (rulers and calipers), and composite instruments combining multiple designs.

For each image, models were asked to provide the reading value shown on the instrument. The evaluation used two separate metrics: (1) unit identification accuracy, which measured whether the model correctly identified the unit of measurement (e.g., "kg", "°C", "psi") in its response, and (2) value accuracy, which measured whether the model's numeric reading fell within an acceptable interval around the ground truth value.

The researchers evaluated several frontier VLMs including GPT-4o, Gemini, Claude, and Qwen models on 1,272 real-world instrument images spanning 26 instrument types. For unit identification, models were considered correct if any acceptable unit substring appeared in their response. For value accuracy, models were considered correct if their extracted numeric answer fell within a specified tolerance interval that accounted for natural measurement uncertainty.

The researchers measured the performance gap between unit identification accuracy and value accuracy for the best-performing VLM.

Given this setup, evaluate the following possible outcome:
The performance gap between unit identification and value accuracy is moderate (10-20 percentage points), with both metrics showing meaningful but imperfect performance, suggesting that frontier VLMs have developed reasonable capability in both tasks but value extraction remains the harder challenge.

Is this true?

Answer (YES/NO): NO